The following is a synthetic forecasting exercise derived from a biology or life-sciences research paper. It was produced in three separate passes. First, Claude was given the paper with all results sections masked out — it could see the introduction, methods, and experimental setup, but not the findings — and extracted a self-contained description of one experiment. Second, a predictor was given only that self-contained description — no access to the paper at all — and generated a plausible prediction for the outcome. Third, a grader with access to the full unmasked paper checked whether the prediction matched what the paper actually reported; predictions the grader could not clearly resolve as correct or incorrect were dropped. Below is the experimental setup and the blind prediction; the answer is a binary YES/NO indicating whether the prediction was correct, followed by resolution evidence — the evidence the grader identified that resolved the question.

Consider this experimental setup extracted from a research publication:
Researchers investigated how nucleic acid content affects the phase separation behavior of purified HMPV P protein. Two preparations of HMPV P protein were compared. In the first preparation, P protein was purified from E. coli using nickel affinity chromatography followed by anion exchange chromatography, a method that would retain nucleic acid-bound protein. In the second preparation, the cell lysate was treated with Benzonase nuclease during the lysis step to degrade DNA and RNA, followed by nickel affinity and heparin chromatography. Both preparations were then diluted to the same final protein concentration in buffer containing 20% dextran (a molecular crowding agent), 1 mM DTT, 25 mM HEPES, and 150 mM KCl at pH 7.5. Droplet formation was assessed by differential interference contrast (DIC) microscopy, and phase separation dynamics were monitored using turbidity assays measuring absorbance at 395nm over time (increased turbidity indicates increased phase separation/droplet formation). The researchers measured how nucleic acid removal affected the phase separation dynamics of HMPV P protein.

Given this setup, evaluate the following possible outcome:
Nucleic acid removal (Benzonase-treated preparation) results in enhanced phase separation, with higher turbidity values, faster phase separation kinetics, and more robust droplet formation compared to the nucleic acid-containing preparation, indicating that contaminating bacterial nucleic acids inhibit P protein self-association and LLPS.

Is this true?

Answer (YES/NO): NO